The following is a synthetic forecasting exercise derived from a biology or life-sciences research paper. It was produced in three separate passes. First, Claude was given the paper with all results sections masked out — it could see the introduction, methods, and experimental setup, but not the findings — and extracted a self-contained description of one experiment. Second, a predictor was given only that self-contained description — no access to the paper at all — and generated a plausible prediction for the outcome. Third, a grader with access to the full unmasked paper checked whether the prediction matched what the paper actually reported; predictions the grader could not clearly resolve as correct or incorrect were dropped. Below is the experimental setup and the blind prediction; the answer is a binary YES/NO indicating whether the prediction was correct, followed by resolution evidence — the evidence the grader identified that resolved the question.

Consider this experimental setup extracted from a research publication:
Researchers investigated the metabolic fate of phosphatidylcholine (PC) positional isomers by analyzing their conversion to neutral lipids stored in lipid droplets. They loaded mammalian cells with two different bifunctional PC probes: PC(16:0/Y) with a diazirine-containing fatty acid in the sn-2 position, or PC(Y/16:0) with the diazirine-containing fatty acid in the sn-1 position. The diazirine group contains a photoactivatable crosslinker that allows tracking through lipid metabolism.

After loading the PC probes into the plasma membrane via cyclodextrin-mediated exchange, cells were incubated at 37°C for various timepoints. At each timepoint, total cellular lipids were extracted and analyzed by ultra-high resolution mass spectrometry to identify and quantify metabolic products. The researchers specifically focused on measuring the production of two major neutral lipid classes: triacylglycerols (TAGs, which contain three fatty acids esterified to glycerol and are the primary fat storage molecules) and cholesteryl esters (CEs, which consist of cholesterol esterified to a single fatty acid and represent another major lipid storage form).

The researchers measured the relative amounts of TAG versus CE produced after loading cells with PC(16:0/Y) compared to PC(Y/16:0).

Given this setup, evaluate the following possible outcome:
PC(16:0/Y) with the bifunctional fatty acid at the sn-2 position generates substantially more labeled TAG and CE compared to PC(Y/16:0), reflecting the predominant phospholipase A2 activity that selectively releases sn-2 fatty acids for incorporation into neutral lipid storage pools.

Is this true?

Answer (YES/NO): NO